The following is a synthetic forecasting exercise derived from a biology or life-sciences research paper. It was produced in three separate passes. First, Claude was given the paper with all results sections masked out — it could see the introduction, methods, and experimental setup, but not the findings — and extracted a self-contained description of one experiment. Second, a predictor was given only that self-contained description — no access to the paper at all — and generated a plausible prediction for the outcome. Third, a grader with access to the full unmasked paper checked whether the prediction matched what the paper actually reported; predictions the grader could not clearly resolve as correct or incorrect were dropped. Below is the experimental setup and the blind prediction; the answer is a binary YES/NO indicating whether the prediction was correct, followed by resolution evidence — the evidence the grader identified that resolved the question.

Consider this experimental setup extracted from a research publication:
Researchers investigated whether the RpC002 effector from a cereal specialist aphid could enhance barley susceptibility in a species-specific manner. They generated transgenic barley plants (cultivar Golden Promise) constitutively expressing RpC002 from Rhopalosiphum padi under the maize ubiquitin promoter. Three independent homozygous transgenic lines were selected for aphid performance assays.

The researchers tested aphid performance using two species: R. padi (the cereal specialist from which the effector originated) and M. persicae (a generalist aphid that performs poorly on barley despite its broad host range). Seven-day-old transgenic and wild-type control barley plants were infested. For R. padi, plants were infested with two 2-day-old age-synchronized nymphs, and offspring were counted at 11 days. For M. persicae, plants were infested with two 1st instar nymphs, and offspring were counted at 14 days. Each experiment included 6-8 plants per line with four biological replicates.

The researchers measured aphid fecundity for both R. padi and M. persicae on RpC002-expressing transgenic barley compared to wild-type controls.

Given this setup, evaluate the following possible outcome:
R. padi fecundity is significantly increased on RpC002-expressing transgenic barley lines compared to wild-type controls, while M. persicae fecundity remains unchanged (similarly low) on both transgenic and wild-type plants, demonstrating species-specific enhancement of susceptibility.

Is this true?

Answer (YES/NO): YES